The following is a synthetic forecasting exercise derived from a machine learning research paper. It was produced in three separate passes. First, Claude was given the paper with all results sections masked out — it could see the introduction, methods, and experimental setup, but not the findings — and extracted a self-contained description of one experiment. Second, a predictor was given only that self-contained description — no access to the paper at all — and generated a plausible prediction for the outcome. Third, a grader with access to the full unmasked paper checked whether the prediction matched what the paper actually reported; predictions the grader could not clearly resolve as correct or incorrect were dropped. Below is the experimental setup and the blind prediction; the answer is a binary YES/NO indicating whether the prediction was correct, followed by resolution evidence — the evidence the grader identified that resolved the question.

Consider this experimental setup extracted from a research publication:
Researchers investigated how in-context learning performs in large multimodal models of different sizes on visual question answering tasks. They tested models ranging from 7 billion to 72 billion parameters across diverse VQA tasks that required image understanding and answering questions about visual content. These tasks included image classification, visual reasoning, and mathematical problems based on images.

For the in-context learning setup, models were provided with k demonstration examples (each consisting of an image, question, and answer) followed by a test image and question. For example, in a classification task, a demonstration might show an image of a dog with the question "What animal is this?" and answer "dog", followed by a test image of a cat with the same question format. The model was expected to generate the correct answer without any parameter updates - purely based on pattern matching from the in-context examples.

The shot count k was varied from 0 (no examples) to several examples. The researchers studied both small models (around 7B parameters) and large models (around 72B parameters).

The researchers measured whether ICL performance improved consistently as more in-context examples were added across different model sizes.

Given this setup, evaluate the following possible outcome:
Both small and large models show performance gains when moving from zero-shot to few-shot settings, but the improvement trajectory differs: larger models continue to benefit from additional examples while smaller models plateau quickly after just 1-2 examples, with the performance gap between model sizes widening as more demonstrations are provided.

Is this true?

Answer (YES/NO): NO